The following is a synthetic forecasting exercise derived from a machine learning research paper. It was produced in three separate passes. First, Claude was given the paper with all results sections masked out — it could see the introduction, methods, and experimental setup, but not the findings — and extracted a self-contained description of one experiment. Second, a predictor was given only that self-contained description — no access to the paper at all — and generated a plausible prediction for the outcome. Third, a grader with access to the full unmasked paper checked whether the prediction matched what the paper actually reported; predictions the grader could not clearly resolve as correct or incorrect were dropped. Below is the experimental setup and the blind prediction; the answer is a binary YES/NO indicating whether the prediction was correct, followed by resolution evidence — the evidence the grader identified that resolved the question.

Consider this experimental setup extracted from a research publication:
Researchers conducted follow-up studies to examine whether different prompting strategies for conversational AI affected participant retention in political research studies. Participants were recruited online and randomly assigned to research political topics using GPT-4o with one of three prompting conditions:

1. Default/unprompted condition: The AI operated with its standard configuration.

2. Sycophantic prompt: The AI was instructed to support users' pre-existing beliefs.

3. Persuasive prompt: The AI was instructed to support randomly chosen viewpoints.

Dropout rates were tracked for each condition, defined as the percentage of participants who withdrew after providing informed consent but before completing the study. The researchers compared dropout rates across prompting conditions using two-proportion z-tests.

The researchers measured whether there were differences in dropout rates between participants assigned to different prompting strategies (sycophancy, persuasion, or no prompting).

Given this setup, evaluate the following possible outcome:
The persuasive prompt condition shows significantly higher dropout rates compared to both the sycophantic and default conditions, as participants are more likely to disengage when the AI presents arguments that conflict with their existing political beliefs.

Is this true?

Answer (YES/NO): NO